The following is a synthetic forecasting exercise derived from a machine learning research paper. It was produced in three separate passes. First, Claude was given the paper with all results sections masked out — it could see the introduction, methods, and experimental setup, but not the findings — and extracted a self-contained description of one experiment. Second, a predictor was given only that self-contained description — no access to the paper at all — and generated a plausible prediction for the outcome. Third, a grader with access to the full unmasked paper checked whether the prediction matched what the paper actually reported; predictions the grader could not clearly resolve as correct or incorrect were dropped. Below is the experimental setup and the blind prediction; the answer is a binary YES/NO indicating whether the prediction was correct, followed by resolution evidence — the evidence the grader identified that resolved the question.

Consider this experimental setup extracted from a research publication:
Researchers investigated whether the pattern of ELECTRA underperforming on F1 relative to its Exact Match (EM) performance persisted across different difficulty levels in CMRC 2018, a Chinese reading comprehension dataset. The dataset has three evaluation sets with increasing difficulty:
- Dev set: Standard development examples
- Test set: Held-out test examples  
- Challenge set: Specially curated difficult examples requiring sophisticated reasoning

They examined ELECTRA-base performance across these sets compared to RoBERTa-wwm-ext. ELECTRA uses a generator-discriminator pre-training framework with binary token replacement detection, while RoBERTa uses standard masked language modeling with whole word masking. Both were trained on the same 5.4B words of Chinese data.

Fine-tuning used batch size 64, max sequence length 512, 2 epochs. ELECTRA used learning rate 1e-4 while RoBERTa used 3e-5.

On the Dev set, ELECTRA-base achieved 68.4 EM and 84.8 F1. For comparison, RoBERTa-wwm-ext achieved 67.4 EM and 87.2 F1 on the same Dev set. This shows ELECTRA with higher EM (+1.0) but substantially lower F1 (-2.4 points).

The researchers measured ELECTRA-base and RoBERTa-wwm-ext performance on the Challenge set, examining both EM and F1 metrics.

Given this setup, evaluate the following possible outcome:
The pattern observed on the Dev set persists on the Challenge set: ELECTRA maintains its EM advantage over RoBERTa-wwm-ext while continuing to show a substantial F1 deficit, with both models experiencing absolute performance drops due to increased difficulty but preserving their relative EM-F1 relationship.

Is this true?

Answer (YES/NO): NO